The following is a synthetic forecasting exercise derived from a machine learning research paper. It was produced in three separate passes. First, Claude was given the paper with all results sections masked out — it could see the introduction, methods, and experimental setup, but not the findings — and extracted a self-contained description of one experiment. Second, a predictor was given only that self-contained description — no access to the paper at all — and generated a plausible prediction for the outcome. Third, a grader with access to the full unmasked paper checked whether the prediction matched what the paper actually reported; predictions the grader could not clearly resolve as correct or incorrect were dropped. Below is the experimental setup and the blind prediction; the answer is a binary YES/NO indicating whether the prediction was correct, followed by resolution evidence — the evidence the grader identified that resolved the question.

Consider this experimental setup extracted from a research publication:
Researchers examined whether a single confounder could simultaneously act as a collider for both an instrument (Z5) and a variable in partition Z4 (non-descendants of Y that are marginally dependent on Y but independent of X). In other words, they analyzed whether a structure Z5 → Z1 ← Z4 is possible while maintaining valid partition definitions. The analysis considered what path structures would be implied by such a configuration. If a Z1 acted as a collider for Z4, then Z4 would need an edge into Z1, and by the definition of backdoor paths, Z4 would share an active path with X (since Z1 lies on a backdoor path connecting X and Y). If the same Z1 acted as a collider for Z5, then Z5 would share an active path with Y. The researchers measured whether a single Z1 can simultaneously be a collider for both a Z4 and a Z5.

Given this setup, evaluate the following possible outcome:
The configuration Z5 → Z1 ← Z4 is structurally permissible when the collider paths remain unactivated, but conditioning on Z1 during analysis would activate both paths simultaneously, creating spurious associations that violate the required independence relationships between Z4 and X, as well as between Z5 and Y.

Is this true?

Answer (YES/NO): NO